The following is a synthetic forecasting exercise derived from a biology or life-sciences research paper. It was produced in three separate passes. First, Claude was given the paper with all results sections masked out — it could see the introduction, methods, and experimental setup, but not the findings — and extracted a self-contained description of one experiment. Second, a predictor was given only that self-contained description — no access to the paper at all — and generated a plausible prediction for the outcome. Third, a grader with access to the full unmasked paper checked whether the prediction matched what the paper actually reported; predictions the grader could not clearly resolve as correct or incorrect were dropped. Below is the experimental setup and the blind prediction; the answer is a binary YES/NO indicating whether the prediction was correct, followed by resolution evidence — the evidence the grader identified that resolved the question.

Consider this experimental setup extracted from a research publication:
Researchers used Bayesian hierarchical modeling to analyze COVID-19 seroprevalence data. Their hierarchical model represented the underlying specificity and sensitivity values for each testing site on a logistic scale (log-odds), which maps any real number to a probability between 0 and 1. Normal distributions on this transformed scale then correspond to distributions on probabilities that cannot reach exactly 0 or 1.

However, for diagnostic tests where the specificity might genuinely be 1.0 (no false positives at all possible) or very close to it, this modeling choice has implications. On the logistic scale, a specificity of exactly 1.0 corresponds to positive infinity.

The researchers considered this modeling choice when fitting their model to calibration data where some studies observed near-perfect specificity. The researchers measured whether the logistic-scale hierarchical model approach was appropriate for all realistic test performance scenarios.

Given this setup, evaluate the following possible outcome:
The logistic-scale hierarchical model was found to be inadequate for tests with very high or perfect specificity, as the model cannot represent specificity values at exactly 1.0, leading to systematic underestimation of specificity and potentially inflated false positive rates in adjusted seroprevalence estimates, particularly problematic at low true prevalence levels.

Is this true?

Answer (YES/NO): NO